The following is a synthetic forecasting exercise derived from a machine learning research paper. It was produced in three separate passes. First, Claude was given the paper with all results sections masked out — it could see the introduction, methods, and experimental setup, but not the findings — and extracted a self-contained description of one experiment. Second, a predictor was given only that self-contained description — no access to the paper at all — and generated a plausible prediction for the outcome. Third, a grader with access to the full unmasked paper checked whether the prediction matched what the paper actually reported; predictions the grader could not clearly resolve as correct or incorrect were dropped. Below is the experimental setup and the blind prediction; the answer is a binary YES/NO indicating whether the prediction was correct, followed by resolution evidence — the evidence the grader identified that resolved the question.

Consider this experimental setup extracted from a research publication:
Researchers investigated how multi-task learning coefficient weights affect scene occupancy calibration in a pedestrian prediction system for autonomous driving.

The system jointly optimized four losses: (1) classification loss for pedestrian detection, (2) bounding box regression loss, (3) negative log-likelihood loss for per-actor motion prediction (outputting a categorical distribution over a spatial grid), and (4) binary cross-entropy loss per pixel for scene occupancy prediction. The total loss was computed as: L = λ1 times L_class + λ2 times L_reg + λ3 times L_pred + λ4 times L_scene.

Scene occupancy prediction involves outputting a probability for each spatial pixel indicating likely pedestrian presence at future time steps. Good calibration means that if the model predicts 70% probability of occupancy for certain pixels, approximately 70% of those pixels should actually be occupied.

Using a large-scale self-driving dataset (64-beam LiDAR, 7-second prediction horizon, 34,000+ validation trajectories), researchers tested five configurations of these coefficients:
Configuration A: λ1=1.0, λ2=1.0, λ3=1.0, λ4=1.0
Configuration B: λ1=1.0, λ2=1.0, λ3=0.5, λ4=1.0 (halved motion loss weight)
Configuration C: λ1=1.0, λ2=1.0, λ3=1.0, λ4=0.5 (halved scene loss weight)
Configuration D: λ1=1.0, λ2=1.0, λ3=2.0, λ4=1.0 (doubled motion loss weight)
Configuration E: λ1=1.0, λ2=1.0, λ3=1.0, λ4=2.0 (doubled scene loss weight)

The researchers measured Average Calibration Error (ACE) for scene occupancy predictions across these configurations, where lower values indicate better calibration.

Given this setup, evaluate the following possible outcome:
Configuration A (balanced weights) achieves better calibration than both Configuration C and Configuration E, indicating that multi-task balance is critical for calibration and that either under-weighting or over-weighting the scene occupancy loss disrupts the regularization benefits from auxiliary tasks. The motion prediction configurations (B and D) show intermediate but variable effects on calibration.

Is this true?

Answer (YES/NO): NO